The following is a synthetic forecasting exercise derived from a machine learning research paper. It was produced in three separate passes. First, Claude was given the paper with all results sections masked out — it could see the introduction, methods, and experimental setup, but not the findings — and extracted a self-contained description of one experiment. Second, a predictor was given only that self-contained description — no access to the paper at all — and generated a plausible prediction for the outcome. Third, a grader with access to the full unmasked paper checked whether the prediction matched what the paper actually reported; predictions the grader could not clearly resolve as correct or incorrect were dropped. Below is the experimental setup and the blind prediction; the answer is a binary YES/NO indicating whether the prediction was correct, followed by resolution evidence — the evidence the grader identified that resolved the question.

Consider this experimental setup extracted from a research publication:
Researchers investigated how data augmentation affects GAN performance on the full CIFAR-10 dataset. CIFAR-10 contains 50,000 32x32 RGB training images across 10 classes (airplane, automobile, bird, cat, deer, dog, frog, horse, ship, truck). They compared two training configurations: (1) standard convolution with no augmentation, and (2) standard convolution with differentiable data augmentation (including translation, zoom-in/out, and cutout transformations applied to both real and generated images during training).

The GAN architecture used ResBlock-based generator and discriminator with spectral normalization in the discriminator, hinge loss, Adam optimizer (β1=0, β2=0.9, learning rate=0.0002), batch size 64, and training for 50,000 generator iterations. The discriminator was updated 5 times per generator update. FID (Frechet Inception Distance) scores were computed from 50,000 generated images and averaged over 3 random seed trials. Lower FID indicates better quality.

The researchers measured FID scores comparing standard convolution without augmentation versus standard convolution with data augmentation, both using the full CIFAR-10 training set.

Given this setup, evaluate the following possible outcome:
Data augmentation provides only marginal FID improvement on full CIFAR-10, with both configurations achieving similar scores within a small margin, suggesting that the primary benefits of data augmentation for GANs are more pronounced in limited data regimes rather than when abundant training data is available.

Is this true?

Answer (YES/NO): NO